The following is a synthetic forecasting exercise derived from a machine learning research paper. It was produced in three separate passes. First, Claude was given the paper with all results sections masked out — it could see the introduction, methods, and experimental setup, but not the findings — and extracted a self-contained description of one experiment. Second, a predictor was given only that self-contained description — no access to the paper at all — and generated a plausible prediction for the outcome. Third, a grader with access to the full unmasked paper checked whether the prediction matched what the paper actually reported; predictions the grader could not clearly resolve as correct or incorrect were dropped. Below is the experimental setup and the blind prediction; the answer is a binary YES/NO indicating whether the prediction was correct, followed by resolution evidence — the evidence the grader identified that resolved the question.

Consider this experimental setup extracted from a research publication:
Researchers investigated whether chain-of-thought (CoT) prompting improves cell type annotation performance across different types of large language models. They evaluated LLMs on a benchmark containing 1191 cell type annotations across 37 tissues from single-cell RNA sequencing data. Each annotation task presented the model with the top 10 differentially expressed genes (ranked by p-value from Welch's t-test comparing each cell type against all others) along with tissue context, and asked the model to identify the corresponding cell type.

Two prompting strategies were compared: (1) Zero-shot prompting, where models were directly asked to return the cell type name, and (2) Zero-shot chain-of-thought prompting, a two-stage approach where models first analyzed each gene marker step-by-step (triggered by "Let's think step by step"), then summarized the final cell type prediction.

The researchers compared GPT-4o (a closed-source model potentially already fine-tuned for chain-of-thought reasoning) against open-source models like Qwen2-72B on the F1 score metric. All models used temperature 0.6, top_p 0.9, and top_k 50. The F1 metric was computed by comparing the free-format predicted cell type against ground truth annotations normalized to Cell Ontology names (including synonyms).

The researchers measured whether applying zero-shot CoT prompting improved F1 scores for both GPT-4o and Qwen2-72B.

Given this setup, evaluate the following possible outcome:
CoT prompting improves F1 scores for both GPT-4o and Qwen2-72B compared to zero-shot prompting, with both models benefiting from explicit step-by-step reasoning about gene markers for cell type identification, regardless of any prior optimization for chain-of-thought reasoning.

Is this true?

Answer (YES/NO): NO